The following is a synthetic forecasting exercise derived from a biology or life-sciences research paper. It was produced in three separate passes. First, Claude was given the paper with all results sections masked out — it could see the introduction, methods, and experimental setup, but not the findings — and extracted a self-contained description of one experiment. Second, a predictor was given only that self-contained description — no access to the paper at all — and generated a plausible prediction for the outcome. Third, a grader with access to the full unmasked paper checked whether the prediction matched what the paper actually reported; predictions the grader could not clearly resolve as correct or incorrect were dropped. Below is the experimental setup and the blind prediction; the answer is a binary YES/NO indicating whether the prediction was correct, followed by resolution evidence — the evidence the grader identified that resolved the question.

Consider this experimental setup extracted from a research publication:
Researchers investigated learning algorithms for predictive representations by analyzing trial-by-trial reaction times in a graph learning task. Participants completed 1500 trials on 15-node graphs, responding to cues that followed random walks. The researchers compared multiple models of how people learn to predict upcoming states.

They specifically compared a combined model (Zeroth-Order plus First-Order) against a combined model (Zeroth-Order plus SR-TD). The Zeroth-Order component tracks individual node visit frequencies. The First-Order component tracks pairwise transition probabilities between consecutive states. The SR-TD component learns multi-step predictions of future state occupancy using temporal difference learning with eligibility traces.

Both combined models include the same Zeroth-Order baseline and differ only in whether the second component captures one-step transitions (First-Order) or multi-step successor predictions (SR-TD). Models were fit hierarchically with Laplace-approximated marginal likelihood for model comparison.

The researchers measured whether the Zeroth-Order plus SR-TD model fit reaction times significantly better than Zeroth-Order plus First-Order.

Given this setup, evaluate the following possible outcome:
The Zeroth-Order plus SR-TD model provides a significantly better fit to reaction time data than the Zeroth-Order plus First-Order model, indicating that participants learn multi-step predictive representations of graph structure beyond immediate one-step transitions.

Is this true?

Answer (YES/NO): YES